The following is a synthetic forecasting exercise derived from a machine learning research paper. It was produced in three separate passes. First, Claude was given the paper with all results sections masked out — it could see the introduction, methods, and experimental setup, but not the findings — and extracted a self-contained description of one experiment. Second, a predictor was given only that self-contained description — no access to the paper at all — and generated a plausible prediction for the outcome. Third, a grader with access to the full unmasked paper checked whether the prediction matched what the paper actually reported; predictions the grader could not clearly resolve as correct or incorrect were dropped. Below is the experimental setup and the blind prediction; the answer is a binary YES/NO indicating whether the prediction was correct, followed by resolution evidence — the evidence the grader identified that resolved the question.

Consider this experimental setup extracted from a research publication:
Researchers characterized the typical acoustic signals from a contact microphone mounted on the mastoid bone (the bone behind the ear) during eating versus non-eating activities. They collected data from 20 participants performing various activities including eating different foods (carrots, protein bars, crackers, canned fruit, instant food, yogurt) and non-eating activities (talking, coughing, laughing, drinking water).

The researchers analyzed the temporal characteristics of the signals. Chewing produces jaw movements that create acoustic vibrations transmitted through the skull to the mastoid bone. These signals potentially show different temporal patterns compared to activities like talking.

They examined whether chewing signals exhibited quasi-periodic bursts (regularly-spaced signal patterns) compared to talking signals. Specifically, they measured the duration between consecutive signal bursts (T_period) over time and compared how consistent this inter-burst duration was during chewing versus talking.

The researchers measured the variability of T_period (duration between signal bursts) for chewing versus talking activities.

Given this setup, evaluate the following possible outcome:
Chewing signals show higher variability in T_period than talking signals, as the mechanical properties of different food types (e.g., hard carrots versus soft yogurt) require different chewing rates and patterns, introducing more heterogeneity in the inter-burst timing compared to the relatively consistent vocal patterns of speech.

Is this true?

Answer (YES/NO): NO